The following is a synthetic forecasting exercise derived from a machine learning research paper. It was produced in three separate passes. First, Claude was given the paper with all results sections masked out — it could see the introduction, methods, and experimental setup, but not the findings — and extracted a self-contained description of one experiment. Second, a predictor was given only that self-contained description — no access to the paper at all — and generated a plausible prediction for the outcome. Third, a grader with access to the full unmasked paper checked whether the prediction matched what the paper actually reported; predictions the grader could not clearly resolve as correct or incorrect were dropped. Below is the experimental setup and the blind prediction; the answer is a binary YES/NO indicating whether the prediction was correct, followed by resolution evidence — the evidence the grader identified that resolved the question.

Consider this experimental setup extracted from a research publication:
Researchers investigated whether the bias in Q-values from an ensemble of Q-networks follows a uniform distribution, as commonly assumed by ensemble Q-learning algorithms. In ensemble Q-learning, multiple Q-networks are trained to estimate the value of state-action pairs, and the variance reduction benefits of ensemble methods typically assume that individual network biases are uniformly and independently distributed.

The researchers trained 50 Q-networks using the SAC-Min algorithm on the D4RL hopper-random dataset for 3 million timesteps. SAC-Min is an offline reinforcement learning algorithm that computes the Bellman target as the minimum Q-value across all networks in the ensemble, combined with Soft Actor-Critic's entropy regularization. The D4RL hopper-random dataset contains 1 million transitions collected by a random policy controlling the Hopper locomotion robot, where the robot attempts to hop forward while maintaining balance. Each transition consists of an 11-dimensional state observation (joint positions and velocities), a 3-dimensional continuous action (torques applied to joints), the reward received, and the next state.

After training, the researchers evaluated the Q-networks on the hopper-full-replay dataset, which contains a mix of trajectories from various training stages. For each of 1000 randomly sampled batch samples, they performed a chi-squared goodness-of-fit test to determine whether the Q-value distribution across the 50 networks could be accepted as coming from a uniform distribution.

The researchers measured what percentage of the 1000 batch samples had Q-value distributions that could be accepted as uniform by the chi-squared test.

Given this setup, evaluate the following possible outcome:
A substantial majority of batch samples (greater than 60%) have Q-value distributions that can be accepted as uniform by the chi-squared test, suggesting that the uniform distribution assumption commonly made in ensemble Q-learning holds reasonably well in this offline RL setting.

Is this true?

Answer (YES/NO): NO